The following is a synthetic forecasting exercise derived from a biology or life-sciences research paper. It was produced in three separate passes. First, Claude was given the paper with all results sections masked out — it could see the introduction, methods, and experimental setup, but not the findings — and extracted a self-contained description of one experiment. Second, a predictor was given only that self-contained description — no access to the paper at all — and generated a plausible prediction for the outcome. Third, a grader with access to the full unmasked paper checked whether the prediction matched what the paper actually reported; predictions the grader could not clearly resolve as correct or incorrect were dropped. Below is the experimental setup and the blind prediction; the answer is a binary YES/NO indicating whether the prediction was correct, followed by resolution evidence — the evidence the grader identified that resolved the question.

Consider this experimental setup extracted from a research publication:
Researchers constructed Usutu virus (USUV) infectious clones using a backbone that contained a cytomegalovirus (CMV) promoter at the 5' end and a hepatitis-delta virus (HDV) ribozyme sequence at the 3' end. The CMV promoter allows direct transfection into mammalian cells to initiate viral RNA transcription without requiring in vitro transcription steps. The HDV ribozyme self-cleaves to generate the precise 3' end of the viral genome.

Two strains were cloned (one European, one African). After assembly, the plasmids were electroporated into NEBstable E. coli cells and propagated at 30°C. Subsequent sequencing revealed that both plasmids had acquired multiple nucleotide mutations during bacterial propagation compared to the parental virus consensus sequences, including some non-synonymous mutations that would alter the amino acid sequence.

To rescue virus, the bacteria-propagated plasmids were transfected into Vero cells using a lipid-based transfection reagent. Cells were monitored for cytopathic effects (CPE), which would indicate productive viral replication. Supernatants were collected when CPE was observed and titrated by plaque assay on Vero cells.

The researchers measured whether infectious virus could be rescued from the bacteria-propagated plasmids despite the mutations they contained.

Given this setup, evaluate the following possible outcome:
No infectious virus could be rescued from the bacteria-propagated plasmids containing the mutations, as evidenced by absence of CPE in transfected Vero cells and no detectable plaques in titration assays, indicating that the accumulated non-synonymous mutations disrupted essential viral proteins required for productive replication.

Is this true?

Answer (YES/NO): NO